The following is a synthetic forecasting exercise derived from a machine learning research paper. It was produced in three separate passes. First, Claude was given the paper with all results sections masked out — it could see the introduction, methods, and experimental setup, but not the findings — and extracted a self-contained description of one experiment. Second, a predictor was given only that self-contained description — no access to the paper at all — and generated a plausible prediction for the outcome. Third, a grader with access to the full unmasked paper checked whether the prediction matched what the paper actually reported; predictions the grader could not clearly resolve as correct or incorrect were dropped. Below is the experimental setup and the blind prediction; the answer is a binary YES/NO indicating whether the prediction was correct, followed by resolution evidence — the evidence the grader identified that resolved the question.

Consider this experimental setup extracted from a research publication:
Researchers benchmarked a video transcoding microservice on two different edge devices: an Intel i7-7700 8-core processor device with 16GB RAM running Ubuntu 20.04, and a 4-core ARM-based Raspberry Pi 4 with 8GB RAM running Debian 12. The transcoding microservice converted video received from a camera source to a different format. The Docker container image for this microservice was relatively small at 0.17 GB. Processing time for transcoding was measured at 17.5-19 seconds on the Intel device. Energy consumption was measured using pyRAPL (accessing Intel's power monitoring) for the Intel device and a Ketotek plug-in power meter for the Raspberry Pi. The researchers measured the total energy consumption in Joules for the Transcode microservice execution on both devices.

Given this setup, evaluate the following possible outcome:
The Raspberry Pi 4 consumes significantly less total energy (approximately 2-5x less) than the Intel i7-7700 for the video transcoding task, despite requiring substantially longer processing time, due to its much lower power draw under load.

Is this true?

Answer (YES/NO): YES